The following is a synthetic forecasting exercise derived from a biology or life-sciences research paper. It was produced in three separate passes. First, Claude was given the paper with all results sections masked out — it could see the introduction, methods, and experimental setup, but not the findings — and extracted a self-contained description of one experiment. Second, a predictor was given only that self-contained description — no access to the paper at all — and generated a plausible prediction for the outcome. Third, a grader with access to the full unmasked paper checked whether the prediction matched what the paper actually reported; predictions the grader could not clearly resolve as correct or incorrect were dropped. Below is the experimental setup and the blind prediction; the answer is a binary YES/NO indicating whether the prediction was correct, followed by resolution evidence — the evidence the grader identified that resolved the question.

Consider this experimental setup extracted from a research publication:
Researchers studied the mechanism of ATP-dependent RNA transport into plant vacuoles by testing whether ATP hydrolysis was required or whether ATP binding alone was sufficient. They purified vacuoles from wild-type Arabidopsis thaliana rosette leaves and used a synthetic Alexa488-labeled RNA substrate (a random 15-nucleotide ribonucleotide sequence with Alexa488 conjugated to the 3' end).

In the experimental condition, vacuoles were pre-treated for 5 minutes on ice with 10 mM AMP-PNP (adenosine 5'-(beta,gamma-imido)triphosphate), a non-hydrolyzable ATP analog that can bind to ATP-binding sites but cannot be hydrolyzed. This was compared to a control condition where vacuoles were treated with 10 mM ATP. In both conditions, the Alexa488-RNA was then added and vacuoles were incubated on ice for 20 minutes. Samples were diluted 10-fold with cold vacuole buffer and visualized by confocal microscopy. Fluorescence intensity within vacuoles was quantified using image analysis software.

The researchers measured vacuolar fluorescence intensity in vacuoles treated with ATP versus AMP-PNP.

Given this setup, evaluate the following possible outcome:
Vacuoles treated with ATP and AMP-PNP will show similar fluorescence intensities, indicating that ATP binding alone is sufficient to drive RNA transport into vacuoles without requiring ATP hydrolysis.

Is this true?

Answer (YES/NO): NO